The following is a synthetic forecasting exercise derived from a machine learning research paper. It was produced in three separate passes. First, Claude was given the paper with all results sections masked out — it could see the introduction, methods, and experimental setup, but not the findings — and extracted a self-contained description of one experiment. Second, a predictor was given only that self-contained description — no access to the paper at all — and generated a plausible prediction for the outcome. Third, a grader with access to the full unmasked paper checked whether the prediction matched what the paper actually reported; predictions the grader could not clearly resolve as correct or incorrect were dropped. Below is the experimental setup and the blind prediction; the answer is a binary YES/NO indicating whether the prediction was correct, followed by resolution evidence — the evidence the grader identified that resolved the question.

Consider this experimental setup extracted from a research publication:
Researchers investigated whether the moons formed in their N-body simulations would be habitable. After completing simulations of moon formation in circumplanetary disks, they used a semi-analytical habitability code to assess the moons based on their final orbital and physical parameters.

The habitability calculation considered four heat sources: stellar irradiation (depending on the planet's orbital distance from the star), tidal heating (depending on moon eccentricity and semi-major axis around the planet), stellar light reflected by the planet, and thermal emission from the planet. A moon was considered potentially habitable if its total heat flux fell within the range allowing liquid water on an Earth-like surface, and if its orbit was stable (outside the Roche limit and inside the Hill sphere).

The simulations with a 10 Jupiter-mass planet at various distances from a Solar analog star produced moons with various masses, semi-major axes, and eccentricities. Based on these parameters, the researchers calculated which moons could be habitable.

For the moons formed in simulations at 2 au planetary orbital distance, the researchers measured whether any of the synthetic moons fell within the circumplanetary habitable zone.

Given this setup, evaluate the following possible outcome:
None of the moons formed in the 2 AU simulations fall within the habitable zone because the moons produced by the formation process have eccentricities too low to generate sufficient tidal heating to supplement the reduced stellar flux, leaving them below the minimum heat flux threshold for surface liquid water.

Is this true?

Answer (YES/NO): NO